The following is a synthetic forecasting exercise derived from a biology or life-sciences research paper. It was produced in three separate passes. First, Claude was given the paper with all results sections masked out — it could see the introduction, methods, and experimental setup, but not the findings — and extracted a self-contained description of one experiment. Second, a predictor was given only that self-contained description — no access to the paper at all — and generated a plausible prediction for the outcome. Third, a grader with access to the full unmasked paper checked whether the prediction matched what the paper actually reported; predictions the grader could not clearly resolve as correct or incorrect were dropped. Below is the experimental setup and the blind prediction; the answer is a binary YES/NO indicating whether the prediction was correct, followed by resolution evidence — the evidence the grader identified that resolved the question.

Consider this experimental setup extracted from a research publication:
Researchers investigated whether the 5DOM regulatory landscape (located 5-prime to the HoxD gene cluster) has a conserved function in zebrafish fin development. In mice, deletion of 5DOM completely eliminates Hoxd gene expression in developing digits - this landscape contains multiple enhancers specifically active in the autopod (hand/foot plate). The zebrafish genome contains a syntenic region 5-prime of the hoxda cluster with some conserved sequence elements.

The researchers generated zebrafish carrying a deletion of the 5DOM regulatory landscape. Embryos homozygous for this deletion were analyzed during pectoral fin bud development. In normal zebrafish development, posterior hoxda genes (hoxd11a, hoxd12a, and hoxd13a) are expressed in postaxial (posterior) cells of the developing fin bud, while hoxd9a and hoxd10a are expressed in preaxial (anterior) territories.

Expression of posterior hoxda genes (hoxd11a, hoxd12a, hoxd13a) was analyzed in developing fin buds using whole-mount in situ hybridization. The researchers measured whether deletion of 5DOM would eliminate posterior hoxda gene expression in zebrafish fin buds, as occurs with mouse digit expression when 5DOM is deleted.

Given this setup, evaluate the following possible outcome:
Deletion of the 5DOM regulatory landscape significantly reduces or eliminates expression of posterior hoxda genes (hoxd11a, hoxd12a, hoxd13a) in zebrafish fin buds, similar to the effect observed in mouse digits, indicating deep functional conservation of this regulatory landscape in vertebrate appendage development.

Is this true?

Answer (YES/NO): NO